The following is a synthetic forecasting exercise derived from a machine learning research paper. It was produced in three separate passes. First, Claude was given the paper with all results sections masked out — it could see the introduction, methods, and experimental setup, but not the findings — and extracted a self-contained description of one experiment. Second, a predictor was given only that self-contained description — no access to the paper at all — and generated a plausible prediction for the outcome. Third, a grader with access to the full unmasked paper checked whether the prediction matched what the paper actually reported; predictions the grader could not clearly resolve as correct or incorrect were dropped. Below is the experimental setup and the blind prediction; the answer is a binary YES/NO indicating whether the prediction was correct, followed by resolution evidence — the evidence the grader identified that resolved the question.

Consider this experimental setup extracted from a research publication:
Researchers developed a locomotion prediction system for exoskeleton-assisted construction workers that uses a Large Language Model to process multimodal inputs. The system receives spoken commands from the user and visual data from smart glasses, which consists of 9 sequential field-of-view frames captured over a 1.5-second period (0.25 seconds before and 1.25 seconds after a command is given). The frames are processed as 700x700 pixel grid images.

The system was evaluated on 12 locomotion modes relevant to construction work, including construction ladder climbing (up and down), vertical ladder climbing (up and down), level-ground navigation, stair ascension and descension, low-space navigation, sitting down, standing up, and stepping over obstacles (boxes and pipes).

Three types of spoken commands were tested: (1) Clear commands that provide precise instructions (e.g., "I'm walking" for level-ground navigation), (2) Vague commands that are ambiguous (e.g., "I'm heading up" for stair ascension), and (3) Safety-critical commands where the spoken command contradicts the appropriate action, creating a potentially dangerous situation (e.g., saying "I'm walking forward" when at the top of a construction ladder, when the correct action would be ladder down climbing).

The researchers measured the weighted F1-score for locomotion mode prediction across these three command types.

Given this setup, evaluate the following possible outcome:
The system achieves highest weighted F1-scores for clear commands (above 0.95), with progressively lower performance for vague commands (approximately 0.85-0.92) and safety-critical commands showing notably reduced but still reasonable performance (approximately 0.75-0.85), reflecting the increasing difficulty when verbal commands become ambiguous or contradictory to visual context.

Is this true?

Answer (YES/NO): NO